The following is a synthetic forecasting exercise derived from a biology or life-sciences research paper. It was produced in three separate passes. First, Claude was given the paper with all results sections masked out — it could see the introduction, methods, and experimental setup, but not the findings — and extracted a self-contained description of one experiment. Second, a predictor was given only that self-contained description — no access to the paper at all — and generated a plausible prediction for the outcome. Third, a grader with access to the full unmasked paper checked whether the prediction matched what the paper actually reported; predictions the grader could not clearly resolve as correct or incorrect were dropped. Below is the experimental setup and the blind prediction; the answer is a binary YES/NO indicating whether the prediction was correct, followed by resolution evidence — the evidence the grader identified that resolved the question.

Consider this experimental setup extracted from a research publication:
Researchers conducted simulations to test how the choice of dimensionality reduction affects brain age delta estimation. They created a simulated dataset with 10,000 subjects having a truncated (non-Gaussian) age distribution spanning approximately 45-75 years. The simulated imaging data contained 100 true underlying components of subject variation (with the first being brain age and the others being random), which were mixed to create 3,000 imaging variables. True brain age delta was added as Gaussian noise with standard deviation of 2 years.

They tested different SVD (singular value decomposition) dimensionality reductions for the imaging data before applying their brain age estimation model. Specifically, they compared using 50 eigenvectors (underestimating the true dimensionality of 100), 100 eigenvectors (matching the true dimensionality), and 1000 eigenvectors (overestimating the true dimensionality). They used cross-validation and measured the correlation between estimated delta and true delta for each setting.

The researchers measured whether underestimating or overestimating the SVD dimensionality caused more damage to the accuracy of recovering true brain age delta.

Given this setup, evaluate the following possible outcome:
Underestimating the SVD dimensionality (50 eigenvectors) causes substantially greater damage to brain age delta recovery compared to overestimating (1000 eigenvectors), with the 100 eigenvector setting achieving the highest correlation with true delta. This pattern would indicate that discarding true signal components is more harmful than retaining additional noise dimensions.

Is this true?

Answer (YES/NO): YES